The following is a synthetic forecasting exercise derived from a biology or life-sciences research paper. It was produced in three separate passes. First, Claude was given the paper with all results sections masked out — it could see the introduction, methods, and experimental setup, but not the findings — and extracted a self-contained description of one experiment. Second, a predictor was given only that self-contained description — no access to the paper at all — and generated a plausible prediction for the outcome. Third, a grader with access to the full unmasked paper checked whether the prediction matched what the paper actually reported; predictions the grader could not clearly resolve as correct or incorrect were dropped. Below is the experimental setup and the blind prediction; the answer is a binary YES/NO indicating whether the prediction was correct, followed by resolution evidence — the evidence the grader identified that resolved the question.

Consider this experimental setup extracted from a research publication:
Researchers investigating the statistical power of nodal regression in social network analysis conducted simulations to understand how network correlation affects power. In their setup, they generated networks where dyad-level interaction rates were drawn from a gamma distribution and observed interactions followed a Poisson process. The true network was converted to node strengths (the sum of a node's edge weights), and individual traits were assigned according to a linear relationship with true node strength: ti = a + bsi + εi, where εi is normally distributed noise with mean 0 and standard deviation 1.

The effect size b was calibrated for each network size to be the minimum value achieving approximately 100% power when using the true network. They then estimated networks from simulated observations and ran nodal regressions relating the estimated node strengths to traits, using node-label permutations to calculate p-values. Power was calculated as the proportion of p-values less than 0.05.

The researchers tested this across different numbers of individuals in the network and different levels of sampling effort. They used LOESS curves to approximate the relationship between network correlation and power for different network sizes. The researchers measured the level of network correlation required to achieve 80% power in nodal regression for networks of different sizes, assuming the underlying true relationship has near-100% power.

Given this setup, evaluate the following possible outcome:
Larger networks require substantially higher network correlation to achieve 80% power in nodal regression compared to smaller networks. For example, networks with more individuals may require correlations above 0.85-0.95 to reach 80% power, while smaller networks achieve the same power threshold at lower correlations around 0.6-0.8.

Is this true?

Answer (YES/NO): NO